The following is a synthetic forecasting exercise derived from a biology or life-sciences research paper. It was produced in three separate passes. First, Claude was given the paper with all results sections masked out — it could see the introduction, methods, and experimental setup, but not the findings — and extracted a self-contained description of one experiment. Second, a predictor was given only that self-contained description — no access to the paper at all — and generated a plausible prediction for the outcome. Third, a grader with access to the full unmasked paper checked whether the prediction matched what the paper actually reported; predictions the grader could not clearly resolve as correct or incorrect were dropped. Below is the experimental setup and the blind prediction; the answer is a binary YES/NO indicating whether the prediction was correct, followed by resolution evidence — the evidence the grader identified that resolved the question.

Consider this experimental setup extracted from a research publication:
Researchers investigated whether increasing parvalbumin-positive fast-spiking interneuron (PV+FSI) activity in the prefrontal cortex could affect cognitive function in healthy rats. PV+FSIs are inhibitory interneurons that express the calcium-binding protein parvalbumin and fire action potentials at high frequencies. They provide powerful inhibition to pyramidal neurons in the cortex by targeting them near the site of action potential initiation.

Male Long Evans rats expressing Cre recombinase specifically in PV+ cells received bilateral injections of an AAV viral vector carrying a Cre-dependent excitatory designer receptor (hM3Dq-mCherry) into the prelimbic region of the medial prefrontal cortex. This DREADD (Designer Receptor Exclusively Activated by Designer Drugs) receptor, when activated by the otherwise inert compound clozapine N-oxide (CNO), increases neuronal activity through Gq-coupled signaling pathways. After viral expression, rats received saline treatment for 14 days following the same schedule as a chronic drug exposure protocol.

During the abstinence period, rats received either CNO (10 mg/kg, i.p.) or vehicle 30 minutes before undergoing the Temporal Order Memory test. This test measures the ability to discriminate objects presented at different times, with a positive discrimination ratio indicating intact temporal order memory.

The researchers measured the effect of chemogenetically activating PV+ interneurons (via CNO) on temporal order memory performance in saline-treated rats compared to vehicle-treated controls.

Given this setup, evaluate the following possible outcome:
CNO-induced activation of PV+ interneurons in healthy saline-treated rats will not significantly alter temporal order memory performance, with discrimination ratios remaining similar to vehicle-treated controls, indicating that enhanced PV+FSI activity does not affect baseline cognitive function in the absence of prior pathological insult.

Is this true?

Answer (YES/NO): NO